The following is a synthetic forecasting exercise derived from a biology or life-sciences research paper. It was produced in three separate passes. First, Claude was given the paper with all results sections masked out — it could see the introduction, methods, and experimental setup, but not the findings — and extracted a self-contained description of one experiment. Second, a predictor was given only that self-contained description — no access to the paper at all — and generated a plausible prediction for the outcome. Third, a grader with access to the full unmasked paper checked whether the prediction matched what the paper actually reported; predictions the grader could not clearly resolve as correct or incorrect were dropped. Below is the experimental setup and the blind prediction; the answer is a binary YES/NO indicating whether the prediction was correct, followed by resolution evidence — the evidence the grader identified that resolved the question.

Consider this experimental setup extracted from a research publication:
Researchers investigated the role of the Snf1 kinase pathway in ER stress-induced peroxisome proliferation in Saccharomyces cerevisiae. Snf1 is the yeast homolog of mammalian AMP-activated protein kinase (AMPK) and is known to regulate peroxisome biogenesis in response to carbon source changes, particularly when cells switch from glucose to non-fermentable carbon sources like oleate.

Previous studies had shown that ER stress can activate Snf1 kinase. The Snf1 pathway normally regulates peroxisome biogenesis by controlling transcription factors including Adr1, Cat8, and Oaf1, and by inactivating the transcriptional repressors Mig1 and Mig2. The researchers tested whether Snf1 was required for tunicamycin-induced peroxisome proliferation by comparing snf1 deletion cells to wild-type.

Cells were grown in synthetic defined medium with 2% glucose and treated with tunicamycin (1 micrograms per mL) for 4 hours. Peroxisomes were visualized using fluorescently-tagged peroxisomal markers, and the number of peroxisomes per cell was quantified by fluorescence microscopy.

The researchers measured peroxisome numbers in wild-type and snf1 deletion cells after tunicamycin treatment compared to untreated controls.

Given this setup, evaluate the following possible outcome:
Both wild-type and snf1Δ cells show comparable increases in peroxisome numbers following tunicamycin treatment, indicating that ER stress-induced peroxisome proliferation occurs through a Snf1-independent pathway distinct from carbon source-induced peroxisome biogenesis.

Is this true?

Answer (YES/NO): YES